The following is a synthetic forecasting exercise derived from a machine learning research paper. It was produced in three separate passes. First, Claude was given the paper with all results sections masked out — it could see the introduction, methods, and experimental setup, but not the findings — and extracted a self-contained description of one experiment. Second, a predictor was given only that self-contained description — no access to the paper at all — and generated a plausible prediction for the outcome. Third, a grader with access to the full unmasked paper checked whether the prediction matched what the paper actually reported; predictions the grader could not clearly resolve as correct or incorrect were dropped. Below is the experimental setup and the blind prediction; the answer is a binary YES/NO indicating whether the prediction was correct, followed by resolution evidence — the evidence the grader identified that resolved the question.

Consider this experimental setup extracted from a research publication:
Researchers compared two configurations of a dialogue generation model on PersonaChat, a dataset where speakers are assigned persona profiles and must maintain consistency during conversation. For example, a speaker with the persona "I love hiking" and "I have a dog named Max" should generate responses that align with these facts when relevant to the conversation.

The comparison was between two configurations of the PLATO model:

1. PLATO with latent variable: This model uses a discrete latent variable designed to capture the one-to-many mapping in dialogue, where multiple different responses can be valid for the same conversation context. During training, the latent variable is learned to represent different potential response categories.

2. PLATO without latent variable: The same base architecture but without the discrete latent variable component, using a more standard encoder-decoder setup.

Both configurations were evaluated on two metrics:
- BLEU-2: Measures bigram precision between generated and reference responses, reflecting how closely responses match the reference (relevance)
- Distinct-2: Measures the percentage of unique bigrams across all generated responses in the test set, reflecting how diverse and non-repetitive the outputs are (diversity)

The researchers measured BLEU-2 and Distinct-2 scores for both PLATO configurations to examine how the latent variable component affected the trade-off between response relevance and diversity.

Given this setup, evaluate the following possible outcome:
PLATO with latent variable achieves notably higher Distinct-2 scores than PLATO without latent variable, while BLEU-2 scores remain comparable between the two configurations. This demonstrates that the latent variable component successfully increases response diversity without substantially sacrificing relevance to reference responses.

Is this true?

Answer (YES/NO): NO